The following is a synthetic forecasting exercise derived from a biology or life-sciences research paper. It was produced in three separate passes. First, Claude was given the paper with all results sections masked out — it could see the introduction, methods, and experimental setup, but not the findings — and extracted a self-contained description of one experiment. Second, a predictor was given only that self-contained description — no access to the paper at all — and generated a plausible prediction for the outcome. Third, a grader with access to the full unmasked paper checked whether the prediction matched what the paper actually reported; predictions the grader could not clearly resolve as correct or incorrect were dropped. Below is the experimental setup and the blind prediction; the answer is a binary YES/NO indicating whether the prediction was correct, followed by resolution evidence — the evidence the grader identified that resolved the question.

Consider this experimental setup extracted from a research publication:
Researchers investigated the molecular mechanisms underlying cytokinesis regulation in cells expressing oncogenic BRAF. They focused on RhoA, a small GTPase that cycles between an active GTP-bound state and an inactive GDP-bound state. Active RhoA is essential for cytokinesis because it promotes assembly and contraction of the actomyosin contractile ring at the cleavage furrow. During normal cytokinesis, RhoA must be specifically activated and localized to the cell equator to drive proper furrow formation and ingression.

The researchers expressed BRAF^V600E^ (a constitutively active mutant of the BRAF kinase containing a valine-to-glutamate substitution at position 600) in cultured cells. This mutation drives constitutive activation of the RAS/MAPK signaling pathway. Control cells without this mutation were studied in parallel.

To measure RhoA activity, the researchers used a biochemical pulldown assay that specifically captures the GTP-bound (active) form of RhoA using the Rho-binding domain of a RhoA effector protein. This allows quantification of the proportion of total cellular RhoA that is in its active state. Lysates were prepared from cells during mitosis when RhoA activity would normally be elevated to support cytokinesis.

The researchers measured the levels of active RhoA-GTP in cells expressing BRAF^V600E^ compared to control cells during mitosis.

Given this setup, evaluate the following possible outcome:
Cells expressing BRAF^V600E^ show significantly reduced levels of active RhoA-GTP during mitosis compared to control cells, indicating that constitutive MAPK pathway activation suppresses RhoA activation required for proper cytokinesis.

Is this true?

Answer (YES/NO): YES